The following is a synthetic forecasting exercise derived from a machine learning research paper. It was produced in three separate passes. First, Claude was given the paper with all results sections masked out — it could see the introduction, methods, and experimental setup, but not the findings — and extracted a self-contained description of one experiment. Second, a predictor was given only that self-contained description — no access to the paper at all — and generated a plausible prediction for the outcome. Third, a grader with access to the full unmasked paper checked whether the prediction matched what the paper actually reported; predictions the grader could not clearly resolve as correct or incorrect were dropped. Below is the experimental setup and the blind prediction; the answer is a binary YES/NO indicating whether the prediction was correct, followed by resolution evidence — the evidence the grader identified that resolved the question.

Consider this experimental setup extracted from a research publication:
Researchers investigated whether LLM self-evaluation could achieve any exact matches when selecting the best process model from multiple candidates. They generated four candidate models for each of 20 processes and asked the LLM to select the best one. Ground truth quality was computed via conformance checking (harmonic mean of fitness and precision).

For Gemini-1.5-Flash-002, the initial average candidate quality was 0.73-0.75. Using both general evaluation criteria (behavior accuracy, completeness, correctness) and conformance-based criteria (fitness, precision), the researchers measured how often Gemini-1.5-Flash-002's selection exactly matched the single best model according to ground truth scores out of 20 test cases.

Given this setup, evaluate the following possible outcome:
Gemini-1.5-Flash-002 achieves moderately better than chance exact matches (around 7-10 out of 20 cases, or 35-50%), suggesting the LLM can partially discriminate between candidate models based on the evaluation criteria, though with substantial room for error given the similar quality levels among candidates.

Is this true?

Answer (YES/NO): NO